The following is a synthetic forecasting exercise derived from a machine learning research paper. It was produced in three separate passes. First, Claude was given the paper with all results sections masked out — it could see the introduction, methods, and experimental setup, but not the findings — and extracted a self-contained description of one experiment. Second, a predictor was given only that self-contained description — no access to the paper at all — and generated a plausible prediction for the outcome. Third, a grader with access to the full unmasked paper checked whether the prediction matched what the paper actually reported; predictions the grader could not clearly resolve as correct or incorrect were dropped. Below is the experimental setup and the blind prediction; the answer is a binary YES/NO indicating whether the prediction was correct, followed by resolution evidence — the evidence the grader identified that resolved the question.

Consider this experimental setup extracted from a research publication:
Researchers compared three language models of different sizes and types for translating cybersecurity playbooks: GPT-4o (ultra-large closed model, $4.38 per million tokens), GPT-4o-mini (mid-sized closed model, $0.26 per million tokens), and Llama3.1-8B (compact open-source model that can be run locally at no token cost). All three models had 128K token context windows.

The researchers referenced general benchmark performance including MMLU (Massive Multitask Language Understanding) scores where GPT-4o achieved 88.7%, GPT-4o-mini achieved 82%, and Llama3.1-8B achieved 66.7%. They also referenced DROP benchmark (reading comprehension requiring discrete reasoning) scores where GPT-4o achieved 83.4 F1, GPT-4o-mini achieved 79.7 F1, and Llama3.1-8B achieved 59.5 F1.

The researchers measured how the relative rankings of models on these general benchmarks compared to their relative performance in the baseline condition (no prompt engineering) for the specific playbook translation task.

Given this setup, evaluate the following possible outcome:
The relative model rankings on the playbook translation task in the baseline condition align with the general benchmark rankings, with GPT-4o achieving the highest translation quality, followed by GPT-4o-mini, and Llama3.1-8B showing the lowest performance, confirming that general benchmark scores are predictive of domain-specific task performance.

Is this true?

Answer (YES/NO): NO